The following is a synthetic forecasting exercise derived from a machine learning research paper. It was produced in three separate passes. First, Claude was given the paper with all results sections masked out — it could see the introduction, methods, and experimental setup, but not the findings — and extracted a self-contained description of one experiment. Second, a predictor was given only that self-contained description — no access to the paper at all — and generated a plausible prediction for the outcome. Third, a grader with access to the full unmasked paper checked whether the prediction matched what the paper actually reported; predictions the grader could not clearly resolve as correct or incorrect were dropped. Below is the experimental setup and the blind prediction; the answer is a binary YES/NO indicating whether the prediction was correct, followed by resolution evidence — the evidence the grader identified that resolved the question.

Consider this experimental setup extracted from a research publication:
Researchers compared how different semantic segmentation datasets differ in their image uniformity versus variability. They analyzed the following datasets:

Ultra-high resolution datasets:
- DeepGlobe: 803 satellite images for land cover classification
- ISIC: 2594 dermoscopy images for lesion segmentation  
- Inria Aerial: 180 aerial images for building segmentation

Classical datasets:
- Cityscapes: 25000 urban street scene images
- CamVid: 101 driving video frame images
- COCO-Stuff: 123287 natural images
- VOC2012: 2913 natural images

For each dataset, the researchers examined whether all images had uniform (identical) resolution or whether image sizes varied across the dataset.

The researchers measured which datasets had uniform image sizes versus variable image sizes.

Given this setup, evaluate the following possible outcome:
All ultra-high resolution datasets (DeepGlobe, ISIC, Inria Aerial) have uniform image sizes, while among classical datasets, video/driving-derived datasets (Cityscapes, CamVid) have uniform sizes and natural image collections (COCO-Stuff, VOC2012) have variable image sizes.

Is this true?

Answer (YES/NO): NO